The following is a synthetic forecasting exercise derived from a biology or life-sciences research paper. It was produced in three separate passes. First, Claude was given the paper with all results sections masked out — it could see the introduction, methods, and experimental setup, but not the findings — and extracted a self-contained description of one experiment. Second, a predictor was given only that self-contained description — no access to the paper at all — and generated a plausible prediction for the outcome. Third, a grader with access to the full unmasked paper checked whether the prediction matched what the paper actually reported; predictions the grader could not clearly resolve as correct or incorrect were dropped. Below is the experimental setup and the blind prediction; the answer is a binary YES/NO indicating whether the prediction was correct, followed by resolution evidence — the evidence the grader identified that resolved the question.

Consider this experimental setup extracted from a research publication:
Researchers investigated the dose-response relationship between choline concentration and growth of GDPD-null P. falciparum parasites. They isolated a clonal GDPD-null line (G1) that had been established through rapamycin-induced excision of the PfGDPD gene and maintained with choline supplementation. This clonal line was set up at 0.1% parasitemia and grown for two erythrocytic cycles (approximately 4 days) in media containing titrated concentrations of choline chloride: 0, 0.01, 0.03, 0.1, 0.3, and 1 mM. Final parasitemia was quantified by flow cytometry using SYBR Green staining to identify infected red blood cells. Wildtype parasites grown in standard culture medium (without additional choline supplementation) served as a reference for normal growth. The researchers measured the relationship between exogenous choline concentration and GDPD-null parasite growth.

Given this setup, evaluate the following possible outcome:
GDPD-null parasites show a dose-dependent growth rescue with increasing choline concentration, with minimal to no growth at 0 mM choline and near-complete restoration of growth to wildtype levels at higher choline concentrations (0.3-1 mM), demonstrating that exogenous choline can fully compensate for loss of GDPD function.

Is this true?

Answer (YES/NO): NO